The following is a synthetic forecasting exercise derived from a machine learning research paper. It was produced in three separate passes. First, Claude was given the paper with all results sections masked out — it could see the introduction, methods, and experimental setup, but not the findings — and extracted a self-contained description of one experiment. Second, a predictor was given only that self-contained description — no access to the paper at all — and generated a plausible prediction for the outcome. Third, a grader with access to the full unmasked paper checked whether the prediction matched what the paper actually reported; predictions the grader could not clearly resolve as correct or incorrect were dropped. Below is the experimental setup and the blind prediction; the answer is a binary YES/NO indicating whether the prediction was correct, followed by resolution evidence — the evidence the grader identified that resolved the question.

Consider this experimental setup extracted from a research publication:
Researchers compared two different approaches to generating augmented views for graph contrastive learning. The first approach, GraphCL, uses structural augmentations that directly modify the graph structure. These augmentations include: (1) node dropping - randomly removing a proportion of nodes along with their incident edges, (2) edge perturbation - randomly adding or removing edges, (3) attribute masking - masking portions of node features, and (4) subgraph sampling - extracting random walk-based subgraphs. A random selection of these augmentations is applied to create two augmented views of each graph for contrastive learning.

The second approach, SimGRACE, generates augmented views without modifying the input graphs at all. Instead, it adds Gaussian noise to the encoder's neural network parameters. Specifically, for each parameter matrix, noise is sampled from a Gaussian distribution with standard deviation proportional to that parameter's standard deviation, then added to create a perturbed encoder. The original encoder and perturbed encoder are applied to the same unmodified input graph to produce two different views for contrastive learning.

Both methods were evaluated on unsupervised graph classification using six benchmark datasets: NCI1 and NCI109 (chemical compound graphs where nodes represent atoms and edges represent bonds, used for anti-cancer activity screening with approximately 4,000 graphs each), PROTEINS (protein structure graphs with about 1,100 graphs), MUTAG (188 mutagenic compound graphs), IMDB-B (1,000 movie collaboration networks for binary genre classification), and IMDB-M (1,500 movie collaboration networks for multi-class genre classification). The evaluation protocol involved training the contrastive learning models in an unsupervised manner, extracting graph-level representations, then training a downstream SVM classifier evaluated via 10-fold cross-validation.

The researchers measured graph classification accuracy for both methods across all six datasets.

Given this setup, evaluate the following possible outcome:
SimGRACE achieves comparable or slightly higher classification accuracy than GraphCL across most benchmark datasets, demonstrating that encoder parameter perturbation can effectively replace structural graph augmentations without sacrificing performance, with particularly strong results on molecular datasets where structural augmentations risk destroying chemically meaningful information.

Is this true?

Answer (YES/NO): YES